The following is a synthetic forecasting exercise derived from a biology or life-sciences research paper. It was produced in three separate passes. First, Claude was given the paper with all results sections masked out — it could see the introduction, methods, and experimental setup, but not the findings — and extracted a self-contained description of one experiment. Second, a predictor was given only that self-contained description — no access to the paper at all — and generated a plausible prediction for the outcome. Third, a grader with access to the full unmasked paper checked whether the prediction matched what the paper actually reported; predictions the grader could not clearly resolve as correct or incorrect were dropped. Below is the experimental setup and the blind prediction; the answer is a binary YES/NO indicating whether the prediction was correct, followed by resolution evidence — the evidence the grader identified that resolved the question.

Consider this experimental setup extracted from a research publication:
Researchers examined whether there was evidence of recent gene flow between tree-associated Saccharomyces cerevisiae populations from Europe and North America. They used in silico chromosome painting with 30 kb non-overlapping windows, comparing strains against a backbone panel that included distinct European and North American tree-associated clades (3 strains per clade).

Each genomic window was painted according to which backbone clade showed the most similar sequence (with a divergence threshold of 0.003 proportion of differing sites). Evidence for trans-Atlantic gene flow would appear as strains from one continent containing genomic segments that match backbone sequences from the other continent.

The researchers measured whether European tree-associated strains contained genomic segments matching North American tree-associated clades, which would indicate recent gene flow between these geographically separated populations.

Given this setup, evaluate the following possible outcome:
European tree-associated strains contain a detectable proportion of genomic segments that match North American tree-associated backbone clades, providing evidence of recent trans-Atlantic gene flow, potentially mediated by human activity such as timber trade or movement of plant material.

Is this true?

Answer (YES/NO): YES